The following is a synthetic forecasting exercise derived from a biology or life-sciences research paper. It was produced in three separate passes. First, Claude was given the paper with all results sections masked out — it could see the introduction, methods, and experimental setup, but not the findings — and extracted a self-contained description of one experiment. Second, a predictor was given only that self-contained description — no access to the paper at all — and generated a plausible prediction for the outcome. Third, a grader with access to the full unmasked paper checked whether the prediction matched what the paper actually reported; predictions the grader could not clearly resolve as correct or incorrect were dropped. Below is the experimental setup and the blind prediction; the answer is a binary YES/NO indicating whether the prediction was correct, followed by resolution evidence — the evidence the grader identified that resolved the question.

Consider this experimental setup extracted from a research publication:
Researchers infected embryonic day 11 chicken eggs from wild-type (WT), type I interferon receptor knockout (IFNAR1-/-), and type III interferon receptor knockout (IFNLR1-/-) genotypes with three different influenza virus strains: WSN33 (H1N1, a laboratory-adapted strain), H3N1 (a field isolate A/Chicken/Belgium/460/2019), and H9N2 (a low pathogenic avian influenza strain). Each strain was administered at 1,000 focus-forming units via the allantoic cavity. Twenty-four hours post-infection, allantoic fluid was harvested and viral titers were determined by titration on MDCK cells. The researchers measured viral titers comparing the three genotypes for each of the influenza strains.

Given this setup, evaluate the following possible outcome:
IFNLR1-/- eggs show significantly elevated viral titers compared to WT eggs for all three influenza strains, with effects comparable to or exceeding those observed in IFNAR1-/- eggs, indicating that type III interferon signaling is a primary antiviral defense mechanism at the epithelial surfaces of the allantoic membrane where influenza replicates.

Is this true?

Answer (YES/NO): NO